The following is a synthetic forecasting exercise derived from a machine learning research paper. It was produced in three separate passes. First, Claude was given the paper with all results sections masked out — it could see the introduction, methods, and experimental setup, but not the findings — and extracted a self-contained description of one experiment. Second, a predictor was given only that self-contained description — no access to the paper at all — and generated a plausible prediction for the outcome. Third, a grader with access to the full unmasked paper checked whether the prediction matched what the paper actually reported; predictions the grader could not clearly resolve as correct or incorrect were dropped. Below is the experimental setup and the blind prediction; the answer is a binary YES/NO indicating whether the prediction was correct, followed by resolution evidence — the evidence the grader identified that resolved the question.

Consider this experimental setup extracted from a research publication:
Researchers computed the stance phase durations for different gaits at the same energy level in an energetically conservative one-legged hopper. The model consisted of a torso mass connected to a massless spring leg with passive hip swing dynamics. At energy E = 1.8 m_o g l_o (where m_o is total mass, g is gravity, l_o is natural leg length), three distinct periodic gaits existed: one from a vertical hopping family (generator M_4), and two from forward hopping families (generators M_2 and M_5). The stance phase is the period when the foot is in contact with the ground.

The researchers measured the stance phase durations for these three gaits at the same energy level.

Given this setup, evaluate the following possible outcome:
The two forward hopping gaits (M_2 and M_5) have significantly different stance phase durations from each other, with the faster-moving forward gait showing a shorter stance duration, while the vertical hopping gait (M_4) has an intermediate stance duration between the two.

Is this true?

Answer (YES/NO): NO